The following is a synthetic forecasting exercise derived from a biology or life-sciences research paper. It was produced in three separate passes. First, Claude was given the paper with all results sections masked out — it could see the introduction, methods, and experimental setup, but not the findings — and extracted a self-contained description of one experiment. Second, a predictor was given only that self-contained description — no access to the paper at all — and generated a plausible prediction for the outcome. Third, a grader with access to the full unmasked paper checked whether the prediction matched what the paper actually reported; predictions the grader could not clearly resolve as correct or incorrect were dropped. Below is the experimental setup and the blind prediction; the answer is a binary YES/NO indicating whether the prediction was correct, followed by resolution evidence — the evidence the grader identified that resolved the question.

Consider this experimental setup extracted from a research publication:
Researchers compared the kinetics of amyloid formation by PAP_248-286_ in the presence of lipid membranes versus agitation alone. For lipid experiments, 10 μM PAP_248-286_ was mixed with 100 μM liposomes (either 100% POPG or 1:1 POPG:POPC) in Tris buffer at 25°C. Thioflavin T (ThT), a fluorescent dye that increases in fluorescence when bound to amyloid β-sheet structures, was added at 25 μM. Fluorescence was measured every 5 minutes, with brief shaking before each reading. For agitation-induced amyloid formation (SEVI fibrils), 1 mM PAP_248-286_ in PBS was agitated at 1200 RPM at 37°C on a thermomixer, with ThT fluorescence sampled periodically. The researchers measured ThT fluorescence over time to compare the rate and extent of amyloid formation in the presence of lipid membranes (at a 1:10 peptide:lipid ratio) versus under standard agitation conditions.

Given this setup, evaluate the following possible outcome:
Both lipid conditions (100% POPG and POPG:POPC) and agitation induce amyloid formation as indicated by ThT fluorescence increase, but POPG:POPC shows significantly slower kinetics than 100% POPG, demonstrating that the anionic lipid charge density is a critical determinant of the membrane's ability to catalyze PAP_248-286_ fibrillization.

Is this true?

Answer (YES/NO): NO